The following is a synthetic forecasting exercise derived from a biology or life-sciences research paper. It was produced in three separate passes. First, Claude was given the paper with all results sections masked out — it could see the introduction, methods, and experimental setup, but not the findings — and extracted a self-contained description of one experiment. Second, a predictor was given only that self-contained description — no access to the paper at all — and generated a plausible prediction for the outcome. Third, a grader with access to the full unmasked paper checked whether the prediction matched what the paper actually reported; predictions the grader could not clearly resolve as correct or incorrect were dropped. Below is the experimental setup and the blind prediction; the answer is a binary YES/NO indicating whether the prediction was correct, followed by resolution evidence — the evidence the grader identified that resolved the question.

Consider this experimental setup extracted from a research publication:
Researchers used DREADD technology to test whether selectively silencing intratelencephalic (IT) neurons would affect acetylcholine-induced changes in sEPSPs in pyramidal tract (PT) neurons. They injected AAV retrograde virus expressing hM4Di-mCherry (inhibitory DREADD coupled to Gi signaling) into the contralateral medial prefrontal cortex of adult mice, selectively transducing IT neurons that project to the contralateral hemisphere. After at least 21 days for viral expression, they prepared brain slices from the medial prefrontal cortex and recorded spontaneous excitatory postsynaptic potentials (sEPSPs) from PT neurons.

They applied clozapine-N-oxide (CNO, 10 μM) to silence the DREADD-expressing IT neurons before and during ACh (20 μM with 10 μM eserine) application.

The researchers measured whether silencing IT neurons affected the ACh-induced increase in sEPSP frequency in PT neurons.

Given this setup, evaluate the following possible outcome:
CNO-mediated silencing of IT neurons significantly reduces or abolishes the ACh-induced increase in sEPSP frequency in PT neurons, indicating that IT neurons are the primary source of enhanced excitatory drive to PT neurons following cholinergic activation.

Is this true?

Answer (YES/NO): NO